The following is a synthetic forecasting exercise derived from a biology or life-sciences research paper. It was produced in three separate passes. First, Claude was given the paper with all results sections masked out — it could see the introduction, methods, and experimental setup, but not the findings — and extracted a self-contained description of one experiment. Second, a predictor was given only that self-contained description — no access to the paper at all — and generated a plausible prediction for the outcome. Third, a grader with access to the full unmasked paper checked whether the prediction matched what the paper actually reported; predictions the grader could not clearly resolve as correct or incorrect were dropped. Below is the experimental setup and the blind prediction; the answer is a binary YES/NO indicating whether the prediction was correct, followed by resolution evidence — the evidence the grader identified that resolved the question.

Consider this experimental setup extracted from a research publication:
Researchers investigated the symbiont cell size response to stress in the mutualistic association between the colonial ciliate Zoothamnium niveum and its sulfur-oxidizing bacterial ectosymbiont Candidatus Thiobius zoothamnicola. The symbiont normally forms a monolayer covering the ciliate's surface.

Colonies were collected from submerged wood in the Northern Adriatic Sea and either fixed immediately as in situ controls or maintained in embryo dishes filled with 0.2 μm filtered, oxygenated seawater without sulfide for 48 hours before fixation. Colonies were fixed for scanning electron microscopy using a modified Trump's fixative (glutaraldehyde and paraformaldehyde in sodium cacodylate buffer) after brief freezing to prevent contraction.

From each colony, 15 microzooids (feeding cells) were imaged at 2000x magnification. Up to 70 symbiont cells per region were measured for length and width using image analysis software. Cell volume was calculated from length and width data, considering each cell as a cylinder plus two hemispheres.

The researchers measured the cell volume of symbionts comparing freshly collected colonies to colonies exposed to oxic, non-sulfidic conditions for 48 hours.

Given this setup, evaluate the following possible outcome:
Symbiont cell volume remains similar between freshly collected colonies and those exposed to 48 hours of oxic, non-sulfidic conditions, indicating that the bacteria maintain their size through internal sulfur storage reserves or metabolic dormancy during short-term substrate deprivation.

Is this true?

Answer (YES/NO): NO